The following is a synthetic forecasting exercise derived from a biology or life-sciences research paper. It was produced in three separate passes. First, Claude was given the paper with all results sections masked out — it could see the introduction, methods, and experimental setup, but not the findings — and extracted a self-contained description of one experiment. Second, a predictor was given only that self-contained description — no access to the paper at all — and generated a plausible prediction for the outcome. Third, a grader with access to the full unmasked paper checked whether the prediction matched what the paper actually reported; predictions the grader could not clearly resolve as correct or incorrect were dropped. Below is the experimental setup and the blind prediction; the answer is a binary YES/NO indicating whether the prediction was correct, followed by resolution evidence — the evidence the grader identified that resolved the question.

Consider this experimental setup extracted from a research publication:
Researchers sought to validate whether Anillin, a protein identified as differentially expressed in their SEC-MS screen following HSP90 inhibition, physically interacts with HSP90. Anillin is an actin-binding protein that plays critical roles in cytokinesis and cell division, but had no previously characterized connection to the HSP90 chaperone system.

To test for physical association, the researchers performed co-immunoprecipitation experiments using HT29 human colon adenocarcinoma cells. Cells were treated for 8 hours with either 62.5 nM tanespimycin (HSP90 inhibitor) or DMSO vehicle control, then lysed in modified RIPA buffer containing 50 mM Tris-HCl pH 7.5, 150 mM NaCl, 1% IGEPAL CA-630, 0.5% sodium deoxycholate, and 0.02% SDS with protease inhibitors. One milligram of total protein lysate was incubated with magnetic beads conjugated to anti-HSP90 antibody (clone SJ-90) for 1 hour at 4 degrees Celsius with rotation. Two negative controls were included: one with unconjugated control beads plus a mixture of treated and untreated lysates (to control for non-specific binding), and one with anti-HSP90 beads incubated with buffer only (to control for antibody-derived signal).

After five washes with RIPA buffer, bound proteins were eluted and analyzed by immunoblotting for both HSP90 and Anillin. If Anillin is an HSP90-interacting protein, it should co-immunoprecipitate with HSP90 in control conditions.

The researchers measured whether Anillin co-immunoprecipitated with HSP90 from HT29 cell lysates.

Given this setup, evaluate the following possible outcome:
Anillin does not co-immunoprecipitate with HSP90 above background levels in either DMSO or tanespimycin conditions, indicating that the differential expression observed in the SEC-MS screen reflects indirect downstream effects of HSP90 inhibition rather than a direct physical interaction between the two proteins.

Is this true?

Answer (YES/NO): NO